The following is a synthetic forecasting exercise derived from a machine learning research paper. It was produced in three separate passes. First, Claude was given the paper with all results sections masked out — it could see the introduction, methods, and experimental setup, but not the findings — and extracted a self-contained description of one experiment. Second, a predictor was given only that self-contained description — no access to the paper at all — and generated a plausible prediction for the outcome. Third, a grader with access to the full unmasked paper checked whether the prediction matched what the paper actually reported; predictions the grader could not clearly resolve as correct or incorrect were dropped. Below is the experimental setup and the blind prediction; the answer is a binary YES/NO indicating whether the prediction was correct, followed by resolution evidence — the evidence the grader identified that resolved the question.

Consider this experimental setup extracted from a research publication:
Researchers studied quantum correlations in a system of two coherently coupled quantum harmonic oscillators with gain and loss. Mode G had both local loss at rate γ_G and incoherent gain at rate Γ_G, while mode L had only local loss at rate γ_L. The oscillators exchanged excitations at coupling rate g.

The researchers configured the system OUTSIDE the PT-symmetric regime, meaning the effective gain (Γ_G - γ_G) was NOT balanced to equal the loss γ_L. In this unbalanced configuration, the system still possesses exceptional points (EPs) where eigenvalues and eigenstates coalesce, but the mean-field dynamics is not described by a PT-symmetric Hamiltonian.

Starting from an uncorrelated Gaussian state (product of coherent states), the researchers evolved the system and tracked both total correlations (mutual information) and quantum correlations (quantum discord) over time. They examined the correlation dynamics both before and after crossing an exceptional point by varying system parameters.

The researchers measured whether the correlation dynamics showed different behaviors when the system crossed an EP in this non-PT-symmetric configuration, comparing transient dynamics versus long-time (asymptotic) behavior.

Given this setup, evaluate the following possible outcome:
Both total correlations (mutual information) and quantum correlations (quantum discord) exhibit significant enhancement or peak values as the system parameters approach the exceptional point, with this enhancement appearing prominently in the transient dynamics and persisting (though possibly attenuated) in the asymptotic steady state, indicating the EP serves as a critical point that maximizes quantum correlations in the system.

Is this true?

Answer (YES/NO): NO